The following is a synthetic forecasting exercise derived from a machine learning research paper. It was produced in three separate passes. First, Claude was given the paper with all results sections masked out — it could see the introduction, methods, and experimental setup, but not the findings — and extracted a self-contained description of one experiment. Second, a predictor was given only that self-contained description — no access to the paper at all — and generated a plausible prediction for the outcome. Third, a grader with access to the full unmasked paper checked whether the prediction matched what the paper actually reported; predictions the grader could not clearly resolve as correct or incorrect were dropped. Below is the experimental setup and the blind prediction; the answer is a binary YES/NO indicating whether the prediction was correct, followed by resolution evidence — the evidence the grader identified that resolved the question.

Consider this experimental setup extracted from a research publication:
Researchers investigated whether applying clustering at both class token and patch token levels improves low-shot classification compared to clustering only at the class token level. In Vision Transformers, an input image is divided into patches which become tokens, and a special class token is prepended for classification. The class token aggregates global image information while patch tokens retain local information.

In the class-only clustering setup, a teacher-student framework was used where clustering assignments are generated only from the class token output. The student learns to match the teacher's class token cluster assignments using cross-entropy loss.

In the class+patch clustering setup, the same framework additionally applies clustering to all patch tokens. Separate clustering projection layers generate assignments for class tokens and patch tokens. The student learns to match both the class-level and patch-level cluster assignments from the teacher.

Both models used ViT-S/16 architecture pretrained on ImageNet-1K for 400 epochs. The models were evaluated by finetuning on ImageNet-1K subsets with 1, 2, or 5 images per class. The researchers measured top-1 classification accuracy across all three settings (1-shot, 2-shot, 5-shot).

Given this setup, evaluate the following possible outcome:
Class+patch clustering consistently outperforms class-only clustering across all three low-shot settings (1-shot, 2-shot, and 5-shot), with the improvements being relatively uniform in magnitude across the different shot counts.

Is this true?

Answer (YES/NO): NO